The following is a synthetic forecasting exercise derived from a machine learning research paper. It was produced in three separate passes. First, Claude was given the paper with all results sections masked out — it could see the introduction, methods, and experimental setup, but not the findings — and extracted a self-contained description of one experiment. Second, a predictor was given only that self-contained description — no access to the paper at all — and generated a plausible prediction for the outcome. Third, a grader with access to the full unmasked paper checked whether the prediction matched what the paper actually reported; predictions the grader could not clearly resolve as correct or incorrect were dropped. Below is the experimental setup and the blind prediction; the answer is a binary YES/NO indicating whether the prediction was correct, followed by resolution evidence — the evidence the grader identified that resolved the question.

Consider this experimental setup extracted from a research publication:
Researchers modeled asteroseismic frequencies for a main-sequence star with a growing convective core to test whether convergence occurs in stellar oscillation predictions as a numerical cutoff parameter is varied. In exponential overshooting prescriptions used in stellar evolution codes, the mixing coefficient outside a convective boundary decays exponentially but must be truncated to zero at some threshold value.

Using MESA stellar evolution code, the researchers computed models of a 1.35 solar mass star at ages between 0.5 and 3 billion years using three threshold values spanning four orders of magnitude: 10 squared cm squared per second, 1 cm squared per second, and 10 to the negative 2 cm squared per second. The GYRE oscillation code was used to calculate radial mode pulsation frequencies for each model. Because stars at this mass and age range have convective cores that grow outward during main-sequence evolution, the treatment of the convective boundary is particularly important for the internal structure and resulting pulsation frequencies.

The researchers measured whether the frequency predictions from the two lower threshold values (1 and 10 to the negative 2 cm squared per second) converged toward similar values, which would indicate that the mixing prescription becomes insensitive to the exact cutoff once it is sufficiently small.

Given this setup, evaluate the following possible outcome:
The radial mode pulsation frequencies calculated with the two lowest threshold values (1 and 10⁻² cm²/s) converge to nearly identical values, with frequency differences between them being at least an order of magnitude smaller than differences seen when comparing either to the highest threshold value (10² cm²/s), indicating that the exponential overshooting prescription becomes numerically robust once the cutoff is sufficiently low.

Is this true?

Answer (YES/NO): NO